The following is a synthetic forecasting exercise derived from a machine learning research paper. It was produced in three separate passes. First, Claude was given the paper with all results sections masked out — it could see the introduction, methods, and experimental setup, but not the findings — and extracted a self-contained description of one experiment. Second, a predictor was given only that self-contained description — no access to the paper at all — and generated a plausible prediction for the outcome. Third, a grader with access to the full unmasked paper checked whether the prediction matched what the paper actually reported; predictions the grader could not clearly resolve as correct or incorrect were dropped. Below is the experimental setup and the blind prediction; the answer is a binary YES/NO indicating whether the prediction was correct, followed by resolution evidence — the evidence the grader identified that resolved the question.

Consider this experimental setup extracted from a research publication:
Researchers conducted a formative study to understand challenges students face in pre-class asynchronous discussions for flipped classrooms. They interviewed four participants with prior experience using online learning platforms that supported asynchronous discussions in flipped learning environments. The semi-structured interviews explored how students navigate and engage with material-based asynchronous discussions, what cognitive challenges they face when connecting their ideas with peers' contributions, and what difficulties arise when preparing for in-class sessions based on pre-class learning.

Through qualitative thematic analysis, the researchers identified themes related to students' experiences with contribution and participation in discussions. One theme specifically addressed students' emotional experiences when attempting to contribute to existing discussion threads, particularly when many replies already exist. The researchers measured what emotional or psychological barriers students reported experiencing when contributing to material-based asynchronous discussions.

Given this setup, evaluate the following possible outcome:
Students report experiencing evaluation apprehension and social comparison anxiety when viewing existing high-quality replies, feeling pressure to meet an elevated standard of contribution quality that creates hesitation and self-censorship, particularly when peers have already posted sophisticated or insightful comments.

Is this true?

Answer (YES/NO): NO